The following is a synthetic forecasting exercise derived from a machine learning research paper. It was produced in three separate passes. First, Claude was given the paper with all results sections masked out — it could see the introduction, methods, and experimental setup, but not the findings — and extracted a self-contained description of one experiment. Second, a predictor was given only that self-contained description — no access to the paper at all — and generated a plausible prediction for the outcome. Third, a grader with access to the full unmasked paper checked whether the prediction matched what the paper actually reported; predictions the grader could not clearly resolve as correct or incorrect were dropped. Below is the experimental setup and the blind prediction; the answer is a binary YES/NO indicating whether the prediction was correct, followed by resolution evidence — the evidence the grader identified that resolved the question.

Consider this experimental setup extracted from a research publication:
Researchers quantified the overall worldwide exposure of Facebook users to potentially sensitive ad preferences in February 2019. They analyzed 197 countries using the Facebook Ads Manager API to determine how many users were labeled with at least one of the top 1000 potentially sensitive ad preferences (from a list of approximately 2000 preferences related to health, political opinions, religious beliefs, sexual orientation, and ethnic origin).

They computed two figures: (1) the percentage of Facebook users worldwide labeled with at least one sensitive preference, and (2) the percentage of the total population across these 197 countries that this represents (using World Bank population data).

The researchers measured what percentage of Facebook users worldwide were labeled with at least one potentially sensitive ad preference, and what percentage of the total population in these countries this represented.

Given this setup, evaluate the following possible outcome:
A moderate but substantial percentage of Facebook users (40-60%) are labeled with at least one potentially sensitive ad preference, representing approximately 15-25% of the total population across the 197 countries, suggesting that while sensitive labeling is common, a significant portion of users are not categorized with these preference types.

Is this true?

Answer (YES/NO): NO